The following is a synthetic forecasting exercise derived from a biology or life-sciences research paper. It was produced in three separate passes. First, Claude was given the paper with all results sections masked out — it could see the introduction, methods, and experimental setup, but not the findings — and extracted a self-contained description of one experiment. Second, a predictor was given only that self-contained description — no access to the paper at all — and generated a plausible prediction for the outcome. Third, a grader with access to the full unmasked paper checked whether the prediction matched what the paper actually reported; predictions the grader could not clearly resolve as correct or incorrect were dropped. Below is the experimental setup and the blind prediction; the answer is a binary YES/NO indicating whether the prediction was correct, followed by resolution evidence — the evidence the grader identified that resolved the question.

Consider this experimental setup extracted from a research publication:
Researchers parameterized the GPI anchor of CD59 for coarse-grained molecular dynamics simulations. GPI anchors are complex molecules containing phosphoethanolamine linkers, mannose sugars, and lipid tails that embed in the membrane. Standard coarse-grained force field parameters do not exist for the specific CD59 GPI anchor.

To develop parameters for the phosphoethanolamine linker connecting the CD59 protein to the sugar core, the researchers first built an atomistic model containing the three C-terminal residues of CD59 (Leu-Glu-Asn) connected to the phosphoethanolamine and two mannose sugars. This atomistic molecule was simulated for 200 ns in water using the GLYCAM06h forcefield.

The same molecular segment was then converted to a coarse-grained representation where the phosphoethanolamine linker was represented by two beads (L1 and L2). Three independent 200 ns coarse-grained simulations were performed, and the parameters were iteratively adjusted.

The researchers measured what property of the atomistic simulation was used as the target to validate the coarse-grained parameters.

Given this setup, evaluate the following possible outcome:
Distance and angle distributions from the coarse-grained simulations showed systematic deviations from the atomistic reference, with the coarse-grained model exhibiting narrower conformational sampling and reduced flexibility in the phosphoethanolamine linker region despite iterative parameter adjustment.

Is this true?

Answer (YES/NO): NO